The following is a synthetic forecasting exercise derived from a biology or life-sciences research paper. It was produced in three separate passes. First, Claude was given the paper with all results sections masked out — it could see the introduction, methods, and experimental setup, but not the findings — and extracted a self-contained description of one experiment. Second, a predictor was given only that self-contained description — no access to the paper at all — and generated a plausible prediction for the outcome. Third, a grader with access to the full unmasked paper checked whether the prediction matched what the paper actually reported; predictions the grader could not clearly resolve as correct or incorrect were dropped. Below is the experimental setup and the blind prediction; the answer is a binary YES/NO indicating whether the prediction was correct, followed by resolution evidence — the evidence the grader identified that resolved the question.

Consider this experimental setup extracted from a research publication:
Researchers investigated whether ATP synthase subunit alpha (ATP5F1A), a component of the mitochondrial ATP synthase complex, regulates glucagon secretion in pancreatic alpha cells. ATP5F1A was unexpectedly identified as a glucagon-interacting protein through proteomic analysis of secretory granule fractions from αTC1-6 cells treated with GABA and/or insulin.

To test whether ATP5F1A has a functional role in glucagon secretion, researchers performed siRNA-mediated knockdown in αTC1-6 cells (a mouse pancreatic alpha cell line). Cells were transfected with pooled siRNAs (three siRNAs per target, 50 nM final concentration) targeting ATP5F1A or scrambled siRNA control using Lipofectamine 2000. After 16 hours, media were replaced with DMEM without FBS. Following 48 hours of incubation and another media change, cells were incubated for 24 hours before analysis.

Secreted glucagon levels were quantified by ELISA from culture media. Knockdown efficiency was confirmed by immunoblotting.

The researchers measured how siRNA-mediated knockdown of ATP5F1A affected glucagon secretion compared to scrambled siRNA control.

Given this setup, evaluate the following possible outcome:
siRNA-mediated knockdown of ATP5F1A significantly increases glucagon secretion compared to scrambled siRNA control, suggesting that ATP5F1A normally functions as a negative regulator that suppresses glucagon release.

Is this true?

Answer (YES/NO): NO